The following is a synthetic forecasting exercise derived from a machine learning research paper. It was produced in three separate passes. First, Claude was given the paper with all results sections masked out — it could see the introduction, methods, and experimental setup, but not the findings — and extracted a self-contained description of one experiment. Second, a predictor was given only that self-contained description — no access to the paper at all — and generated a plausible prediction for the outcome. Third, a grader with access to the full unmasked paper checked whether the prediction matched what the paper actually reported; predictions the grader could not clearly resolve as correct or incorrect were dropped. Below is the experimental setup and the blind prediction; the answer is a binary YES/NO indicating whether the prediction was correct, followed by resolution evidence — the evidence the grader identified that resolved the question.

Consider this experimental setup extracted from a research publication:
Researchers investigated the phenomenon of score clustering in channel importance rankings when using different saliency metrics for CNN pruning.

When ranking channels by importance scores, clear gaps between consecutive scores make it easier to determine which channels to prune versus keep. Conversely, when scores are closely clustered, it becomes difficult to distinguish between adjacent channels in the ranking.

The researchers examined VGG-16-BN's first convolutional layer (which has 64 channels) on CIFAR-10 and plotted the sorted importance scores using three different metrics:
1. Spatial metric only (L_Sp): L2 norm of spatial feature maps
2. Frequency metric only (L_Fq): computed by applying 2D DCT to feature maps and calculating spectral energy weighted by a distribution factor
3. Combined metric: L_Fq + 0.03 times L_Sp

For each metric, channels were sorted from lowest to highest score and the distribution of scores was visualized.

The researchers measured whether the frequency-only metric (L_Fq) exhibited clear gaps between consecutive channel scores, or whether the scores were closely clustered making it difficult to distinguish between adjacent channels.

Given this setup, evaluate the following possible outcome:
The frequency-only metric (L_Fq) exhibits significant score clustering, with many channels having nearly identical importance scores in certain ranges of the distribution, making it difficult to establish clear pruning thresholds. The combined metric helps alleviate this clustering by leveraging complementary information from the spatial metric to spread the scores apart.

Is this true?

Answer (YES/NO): YES